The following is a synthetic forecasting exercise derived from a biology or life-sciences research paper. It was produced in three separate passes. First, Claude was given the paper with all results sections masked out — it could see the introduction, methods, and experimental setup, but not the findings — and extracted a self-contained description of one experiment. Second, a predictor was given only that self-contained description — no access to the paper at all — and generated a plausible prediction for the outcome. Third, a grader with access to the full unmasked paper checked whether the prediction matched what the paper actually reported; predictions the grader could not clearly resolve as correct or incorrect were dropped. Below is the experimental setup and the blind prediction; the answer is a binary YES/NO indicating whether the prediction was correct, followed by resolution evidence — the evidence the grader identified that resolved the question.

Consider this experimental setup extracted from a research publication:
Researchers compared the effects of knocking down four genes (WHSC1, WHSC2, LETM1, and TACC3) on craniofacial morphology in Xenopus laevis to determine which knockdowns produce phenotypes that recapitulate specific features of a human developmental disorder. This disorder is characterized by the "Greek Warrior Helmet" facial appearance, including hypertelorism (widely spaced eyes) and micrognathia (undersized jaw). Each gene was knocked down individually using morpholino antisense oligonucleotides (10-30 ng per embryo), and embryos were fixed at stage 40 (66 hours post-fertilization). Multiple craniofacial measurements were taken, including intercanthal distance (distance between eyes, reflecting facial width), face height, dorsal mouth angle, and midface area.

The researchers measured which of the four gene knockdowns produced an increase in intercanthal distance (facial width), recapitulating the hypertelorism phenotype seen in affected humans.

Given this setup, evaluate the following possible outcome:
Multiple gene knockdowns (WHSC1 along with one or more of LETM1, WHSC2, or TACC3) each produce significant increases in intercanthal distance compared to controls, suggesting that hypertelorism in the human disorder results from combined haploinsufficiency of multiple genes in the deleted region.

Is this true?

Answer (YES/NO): NO